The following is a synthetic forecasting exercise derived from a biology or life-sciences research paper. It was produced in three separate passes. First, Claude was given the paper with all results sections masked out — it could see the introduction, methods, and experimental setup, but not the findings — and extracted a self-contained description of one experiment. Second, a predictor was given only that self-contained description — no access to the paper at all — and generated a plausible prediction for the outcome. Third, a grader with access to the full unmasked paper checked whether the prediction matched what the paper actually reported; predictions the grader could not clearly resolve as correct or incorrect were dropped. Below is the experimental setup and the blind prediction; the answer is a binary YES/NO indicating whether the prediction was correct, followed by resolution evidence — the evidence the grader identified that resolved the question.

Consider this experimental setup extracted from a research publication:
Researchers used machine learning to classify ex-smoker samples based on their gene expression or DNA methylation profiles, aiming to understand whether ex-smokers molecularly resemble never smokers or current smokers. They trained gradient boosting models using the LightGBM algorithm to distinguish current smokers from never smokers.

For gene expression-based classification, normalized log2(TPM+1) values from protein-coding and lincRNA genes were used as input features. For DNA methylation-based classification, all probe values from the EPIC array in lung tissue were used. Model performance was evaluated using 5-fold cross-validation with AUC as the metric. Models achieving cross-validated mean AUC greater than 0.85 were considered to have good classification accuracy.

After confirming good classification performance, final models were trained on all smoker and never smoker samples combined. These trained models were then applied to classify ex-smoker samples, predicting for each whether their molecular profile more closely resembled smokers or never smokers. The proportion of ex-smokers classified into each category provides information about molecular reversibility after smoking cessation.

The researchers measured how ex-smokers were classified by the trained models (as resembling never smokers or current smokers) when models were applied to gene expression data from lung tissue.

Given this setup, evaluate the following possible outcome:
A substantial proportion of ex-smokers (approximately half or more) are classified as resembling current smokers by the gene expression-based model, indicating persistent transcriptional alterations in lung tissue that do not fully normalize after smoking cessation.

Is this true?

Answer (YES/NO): NO